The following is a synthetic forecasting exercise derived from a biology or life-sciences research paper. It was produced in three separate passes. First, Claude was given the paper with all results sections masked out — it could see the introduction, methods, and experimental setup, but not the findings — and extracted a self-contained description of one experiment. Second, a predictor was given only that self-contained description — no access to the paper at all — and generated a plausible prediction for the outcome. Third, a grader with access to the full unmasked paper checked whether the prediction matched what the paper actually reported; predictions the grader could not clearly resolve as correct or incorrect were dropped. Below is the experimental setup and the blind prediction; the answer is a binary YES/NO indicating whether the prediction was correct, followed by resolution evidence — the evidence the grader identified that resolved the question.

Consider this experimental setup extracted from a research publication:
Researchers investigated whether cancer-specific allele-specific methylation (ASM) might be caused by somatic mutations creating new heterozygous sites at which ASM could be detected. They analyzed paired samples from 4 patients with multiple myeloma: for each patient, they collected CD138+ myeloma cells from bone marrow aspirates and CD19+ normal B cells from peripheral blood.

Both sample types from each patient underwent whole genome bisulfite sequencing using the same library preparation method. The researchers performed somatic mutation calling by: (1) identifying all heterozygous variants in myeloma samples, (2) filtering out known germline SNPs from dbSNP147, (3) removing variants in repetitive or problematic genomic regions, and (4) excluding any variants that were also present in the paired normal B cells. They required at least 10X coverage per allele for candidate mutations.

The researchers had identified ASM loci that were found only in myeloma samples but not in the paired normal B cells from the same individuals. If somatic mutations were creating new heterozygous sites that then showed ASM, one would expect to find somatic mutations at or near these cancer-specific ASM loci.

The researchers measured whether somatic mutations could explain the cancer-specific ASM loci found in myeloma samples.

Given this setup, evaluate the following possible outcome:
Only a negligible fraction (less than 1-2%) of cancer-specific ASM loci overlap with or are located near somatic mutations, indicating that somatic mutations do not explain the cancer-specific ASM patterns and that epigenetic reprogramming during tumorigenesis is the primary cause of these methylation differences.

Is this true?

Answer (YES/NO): NO